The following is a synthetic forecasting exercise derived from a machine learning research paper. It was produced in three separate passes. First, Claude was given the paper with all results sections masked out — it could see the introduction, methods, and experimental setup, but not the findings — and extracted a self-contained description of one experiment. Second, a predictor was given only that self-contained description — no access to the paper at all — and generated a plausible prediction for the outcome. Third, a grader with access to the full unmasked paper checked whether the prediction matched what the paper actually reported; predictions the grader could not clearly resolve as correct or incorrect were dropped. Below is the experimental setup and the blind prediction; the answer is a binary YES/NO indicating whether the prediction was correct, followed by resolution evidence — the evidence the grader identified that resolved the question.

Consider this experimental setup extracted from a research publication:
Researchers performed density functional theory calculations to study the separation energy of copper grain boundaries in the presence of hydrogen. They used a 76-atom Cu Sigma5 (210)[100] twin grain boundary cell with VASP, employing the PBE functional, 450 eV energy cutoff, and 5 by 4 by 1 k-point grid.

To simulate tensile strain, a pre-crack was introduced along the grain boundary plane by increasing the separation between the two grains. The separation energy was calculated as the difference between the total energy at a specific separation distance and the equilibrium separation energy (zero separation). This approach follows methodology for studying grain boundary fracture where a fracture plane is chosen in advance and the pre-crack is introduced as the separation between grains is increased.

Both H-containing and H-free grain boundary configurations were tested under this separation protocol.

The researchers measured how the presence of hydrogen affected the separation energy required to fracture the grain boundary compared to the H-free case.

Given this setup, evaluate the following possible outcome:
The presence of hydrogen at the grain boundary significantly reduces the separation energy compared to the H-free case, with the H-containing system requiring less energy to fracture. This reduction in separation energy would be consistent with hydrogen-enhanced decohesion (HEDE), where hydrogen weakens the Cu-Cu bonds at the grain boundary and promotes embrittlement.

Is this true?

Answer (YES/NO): YES